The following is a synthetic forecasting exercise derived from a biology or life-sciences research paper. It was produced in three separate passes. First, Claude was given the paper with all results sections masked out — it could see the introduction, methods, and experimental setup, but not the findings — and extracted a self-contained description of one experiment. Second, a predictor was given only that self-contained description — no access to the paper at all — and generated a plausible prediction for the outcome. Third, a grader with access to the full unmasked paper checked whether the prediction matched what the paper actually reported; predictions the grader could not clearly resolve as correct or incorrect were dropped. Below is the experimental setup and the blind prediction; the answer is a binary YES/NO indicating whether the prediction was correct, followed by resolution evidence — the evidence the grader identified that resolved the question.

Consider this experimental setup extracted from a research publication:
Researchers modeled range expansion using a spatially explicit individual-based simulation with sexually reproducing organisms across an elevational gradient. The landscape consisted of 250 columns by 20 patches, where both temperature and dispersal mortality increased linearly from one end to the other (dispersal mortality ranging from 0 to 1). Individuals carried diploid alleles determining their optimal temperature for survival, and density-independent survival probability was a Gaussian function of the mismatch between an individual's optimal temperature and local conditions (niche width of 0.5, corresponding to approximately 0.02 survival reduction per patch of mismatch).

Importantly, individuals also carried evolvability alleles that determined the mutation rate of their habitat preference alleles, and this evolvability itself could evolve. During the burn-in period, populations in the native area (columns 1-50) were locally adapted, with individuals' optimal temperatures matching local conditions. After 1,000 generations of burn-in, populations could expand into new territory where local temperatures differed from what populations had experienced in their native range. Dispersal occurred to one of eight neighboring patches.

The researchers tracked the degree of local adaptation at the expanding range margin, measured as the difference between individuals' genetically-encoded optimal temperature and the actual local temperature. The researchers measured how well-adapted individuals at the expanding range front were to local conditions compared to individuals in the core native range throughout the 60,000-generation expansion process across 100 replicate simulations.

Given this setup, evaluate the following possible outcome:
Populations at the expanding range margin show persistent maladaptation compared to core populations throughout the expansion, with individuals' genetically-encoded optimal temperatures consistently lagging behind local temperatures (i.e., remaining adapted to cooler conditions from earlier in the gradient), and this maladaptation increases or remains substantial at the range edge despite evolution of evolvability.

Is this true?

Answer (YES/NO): NO